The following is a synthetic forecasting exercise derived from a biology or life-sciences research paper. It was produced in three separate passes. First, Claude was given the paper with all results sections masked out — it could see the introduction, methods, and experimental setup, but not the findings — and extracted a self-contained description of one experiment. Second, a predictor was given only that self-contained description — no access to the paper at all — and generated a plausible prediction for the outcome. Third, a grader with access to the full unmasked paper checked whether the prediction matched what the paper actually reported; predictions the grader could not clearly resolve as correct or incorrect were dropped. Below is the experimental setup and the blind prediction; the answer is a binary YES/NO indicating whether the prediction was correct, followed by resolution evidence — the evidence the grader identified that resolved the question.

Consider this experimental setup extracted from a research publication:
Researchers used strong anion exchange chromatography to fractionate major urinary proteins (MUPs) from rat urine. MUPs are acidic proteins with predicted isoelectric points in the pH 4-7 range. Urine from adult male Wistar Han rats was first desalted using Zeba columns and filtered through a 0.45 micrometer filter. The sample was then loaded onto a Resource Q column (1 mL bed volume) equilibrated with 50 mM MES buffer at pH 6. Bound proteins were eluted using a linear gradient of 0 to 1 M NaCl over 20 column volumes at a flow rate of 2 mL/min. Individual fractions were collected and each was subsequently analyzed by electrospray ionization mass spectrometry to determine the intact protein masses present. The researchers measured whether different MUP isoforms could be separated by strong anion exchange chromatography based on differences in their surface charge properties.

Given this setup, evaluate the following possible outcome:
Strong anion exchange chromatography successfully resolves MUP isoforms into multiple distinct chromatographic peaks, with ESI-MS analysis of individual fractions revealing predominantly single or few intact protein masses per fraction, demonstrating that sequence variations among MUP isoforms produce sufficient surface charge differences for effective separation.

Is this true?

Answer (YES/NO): YES